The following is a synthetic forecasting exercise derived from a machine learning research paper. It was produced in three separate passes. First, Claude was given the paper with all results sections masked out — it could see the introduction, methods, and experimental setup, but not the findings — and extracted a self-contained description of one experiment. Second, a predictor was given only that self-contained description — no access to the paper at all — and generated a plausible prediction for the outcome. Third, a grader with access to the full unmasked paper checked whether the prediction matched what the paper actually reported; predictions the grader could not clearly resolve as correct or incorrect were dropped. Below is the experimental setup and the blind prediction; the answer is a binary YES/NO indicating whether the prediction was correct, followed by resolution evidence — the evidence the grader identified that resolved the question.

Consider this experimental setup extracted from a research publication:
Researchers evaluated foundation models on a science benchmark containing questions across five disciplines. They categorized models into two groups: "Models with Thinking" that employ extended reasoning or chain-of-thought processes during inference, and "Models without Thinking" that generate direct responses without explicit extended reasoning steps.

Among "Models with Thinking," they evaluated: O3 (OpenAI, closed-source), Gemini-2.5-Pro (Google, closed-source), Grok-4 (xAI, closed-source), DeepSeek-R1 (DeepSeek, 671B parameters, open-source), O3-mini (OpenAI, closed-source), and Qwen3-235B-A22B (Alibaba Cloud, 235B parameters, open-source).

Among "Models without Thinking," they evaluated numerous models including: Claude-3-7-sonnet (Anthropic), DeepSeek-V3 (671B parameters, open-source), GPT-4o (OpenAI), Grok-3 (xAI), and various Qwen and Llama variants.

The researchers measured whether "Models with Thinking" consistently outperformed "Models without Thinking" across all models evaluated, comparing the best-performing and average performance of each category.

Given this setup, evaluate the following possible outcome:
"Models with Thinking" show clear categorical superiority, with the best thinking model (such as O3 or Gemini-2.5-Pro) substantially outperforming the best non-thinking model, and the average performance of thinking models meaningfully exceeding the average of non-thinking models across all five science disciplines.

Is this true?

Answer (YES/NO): YES